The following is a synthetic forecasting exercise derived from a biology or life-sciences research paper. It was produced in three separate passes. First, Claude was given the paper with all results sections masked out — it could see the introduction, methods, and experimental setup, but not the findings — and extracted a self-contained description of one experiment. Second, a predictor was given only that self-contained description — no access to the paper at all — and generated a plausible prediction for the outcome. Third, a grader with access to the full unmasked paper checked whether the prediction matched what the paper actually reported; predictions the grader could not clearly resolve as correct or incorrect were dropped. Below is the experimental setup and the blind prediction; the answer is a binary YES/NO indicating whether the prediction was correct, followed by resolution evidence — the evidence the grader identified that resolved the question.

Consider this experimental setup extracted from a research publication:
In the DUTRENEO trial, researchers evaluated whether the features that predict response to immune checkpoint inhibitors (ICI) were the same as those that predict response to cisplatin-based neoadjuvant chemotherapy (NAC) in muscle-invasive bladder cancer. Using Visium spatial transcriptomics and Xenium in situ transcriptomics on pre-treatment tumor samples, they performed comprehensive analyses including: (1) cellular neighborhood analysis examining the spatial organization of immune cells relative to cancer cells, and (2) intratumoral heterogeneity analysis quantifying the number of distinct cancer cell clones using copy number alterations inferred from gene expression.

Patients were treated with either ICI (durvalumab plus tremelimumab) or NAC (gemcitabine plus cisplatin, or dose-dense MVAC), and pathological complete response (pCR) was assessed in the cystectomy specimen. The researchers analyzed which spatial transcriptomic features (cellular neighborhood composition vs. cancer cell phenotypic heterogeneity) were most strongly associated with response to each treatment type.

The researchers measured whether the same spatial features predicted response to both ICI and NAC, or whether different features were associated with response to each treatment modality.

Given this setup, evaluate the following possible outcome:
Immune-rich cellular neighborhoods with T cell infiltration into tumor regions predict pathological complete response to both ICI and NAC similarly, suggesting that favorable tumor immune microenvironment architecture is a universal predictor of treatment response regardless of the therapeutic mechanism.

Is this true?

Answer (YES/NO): NO